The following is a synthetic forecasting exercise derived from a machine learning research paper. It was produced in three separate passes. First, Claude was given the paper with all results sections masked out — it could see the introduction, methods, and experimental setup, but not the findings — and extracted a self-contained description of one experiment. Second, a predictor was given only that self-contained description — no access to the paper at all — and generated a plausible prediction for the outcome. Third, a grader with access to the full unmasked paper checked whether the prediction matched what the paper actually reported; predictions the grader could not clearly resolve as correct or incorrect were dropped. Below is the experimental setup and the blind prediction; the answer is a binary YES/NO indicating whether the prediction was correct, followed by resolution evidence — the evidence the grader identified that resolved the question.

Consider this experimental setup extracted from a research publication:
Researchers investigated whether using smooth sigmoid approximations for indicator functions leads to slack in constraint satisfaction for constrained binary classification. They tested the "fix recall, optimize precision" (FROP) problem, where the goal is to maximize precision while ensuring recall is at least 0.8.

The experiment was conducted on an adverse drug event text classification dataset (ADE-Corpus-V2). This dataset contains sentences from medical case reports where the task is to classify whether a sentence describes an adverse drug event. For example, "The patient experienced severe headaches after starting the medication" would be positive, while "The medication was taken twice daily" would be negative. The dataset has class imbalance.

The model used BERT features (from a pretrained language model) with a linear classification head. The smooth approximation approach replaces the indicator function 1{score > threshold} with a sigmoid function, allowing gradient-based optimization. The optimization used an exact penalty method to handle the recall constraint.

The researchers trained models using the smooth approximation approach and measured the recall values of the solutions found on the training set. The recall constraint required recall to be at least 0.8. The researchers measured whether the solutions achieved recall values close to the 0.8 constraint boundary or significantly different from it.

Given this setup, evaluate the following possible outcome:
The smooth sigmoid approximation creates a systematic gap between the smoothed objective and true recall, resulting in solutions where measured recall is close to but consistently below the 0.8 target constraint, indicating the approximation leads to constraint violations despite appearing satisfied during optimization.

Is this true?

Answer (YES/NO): NO